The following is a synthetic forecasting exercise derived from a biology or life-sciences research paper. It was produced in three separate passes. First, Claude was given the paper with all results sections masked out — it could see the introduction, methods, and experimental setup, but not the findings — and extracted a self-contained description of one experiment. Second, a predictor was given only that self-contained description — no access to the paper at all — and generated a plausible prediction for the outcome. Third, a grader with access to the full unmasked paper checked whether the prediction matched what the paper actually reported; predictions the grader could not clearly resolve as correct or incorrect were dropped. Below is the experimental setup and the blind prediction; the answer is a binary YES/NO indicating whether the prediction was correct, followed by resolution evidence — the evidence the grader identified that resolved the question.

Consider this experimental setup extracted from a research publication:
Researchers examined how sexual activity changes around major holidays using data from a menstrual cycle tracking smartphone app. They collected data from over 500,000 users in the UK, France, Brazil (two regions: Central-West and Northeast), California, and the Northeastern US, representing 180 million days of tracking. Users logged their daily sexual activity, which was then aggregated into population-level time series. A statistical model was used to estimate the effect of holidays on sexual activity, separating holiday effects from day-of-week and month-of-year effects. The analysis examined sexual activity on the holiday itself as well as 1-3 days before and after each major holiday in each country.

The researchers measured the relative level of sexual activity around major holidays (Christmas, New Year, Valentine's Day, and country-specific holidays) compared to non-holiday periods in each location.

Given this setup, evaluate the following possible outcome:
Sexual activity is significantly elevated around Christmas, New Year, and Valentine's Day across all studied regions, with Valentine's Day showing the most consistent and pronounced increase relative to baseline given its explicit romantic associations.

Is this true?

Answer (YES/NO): NO